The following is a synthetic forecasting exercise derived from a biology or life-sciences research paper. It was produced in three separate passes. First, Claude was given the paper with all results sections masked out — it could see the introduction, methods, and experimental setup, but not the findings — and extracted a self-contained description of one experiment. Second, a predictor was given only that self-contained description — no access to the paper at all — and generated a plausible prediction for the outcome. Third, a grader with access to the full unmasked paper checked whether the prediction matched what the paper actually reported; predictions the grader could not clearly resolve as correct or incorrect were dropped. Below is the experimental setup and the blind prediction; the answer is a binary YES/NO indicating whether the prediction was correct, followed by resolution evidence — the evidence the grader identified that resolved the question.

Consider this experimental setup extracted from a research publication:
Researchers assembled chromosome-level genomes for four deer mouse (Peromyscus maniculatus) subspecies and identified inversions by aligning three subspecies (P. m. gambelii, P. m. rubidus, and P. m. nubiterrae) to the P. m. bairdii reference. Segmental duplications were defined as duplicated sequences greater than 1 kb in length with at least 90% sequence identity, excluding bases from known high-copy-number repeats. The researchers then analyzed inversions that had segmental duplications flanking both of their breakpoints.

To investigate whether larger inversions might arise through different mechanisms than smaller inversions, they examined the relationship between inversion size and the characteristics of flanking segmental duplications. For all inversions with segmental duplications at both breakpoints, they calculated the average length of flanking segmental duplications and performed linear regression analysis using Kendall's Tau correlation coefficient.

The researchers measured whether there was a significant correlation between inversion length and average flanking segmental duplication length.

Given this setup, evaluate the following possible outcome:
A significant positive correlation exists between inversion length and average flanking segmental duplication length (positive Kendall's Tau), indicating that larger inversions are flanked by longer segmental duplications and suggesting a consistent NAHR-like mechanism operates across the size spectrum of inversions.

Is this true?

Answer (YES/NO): YES